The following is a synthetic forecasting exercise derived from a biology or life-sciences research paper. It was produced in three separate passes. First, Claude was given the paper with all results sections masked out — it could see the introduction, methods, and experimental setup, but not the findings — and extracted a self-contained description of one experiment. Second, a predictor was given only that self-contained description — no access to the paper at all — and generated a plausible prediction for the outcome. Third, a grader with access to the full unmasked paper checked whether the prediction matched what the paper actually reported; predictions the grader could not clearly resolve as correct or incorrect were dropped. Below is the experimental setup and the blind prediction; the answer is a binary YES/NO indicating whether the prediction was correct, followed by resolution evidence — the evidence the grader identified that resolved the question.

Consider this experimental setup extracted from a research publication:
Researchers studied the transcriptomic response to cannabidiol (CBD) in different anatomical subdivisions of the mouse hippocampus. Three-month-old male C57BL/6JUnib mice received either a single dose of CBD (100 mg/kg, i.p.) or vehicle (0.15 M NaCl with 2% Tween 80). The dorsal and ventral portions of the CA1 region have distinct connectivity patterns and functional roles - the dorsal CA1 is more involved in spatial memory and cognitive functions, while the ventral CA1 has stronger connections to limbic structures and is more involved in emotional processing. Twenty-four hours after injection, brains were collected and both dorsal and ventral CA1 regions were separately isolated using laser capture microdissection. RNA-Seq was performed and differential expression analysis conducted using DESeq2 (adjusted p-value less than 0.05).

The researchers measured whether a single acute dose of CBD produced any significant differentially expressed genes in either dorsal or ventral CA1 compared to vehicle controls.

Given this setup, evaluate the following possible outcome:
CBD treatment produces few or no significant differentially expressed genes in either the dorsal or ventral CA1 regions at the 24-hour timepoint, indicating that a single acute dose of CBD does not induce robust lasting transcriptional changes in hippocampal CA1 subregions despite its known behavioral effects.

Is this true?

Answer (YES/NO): NO